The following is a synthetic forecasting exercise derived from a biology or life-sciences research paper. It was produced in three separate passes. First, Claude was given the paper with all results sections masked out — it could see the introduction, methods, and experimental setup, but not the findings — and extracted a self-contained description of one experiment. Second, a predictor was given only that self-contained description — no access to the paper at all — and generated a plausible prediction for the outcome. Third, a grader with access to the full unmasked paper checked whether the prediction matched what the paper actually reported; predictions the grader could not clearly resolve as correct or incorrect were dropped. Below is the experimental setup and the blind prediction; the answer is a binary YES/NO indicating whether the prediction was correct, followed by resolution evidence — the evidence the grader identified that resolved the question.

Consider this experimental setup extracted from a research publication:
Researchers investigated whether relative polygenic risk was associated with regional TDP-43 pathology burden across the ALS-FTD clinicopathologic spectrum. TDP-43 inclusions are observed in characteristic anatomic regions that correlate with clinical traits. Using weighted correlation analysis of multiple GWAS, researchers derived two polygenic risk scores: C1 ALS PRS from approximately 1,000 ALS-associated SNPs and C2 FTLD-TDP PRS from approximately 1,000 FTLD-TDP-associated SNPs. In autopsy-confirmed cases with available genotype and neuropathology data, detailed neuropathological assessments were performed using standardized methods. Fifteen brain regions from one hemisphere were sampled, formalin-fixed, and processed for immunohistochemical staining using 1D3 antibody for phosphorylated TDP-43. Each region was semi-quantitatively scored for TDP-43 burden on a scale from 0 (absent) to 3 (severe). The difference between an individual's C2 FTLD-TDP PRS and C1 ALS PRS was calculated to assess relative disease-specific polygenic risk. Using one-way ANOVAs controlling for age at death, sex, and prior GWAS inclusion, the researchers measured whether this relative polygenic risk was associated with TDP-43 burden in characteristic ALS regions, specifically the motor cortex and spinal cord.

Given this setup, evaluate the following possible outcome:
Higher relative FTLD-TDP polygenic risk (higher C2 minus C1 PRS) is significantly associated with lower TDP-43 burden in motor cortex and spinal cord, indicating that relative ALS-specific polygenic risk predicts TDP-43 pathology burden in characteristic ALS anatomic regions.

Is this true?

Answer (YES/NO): NO